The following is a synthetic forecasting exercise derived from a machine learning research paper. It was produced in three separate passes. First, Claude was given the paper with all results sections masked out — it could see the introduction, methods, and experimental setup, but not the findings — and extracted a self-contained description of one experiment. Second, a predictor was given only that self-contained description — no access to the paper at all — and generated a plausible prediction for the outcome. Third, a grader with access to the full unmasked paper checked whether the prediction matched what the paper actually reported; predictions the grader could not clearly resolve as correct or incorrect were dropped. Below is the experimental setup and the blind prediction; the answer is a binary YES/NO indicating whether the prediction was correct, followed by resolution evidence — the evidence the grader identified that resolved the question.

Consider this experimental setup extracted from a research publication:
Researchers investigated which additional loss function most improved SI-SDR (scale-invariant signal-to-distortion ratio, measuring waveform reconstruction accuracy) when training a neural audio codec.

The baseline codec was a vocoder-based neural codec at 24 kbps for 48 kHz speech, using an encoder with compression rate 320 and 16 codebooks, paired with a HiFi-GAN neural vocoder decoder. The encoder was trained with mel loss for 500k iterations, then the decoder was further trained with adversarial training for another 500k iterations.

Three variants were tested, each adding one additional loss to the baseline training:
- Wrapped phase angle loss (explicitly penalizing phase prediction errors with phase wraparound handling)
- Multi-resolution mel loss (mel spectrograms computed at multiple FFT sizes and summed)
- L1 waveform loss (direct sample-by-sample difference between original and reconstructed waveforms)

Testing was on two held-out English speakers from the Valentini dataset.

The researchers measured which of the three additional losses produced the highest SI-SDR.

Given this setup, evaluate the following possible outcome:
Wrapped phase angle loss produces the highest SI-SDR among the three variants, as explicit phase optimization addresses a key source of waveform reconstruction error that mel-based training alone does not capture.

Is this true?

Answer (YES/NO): NO